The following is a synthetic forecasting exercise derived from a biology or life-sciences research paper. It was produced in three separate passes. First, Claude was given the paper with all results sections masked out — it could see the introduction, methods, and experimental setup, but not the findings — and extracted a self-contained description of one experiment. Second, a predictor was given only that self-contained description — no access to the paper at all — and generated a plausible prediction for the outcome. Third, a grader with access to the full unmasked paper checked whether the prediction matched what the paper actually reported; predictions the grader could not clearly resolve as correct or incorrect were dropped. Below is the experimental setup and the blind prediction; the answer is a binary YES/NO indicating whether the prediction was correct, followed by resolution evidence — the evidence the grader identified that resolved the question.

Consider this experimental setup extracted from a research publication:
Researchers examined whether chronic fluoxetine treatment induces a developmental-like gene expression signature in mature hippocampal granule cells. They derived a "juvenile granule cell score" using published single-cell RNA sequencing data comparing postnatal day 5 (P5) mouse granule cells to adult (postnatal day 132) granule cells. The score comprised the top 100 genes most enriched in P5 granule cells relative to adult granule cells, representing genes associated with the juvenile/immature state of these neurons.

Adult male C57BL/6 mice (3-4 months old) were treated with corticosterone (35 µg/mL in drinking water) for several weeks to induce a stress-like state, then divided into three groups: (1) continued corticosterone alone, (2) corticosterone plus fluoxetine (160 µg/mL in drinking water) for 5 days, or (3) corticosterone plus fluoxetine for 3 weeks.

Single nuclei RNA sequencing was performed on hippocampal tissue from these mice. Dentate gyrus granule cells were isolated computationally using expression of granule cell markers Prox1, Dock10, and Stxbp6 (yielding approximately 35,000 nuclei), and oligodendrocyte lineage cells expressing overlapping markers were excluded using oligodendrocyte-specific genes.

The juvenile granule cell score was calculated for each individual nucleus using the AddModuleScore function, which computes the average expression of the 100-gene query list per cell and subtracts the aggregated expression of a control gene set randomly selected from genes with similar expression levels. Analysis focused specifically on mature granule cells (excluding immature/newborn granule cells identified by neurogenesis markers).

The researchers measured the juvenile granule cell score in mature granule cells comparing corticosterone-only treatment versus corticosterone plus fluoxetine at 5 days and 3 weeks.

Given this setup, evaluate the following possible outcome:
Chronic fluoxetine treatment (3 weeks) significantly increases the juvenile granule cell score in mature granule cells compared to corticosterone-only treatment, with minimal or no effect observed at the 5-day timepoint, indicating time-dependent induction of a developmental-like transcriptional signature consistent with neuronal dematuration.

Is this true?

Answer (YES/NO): YES